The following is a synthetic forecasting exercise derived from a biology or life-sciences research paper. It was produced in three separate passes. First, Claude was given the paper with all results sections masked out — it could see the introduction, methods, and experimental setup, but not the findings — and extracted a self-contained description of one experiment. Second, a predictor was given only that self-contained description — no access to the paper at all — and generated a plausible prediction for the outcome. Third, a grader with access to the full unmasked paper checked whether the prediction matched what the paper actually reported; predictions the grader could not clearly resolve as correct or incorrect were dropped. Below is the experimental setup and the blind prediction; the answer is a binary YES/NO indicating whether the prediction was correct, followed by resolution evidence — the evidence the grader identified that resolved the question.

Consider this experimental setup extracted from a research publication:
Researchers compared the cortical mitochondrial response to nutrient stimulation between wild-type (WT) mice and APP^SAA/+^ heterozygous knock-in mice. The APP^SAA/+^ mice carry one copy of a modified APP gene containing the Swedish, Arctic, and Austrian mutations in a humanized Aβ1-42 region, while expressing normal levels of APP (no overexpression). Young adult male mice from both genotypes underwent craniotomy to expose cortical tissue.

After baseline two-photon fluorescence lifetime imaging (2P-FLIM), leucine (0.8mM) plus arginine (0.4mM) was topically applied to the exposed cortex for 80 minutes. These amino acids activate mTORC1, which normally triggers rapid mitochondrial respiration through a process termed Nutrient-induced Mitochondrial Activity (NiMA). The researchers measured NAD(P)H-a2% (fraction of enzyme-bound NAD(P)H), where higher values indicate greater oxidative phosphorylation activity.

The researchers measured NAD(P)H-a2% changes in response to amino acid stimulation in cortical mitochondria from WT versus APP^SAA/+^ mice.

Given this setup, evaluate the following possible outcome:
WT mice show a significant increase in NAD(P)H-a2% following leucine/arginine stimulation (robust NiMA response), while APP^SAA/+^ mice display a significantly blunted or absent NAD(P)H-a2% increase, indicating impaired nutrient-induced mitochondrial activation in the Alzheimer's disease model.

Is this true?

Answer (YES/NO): NO